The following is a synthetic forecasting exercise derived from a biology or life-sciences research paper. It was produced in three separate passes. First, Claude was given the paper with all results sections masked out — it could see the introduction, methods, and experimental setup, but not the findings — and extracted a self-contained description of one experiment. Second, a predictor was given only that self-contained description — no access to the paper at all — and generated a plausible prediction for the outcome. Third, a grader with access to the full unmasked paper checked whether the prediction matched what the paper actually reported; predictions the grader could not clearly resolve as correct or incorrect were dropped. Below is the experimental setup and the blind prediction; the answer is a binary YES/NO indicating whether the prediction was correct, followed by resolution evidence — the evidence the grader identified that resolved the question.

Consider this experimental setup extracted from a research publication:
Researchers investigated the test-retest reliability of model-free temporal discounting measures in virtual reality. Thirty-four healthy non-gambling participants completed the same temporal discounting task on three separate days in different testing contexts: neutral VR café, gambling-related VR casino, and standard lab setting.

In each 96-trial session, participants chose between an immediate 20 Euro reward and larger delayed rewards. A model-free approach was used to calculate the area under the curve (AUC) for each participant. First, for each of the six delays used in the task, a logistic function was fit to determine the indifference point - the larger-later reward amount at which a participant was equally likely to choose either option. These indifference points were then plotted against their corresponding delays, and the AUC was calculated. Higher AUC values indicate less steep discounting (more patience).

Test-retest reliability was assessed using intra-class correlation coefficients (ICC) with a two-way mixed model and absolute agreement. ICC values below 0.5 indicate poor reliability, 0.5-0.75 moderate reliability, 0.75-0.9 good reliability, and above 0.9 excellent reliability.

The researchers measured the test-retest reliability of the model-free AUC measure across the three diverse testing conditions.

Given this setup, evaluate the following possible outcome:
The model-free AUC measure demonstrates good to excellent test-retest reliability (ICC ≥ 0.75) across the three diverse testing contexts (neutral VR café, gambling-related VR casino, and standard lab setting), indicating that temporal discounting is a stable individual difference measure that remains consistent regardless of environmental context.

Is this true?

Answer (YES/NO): YES